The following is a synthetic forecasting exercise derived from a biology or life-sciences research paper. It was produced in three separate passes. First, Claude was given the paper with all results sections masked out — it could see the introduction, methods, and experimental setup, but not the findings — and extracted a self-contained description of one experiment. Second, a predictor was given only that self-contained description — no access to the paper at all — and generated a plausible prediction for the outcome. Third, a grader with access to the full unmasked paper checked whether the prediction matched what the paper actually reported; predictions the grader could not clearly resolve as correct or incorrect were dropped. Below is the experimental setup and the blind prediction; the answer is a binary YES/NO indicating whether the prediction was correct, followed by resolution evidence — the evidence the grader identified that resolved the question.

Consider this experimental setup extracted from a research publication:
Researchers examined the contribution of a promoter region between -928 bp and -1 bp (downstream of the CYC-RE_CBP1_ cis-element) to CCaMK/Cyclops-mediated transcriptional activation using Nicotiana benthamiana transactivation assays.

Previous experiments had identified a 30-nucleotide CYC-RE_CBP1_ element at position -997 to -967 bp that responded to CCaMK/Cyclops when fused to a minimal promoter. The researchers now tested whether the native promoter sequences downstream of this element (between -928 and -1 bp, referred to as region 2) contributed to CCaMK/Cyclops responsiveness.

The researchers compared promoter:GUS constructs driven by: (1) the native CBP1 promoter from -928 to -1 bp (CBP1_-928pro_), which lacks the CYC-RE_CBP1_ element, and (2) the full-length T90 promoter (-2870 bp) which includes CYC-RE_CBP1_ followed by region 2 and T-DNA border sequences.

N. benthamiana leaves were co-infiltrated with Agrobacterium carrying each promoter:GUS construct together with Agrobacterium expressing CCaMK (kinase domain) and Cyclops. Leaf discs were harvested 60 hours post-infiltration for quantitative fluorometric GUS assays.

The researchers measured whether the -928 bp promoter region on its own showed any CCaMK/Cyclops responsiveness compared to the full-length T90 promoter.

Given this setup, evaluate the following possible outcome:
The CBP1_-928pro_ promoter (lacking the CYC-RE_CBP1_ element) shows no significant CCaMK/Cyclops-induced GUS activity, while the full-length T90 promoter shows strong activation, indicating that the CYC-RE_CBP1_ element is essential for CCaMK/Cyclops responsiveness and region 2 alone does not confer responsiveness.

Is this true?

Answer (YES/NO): YES